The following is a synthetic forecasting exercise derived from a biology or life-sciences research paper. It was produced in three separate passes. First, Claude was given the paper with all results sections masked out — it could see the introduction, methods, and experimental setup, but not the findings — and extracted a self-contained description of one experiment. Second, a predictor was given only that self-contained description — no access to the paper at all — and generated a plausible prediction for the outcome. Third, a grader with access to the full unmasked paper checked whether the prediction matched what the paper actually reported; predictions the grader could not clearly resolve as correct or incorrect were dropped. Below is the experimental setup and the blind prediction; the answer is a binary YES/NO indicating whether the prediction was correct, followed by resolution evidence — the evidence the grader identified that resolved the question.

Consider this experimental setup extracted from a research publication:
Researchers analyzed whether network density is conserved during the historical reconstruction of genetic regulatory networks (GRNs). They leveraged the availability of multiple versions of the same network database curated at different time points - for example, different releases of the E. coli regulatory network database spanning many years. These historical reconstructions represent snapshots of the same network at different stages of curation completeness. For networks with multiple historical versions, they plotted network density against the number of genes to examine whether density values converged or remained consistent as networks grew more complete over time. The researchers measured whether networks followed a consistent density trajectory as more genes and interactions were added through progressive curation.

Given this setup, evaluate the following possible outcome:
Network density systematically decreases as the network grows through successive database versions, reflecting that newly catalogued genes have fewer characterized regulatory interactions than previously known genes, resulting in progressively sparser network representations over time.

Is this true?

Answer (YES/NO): NO